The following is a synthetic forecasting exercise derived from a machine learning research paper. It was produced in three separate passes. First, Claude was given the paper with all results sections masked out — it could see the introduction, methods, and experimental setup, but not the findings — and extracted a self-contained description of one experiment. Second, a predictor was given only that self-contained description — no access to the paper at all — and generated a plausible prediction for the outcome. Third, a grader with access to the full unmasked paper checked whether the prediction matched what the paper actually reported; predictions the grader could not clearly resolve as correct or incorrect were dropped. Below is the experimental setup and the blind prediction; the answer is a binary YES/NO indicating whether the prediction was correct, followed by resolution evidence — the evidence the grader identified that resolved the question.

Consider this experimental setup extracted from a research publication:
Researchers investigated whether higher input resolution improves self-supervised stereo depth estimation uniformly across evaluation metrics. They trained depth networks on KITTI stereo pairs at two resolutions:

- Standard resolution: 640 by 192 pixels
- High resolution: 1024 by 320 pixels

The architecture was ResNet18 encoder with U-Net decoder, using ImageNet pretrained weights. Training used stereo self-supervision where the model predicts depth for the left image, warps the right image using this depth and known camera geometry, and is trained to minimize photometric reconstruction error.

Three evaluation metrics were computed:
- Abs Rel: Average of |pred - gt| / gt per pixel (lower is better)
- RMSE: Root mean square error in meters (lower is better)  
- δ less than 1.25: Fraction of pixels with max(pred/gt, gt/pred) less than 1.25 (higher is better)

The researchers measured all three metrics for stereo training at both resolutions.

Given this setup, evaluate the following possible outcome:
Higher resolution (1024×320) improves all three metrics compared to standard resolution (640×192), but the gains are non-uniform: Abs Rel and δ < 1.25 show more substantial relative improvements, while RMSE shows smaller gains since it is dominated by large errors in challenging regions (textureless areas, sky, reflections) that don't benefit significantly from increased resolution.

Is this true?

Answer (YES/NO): NO